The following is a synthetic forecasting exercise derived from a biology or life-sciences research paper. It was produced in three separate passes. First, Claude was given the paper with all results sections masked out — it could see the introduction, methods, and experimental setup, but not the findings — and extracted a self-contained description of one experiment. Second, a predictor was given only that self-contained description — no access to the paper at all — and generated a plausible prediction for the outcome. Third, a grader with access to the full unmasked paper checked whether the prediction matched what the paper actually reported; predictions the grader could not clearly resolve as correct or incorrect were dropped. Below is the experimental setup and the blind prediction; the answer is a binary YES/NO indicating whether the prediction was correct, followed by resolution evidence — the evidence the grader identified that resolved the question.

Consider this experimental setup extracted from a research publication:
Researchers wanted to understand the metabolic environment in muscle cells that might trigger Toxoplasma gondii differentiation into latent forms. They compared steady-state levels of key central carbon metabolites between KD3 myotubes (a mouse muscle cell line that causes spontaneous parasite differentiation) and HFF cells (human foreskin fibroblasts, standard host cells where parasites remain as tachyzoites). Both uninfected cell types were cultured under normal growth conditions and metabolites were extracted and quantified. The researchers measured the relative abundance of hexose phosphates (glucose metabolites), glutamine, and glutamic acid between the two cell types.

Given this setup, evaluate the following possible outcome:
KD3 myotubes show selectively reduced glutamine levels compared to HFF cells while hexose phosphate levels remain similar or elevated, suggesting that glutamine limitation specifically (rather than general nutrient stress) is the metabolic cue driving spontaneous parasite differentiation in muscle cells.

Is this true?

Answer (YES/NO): NO